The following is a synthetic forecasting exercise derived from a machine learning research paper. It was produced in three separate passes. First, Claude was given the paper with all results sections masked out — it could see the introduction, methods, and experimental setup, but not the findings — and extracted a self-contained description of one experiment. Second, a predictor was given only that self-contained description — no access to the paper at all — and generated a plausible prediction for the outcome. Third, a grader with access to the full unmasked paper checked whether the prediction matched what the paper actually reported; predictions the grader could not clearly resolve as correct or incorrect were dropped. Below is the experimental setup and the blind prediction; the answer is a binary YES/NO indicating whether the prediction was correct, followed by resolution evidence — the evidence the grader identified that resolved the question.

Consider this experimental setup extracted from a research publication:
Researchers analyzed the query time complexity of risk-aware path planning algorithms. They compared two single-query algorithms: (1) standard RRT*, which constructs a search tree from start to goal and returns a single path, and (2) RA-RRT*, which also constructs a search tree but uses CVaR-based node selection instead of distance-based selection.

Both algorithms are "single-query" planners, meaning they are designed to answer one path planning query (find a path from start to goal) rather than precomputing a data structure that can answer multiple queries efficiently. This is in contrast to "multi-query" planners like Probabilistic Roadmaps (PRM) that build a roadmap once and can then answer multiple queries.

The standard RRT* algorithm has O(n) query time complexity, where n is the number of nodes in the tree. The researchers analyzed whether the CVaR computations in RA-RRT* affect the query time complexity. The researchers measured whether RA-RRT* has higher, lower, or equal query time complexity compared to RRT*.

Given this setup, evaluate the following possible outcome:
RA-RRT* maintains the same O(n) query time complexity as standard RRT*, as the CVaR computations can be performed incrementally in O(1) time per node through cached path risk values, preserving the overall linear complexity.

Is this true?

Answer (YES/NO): YES